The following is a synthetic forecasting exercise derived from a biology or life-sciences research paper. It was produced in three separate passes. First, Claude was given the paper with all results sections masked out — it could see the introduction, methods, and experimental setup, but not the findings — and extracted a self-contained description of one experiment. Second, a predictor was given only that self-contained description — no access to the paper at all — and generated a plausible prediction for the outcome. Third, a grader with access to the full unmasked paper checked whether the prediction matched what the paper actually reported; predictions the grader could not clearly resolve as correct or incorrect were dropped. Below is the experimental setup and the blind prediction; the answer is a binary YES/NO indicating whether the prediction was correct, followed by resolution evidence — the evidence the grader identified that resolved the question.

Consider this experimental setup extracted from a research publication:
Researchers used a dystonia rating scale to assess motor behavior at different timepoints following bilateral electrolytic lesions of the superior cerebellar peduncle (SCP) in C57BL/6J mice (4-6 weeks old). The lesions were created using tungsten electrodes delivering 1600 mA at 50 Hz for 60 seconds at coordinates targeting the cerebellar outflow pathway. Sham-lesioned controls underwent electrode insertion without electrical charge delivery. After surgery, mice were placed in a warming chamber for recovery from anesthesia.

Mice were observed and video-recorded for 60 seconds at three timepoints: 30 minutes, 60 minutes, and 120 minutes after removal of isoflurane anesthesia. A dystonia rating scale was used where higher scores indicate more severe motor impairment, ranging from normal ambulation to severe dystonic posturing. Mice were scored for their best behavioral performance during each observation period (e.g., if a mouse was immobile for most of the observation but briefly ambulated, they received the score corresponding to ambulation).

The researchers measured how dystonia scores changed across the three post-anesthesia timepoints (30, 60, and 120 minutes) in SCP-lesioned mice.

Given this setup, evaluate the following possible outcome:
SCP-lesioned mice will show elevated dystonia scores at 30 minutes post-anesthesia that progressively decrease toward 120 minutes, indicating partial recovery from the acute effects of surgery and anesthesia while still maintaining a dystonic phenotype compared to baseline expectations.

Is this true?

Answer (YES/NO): YES